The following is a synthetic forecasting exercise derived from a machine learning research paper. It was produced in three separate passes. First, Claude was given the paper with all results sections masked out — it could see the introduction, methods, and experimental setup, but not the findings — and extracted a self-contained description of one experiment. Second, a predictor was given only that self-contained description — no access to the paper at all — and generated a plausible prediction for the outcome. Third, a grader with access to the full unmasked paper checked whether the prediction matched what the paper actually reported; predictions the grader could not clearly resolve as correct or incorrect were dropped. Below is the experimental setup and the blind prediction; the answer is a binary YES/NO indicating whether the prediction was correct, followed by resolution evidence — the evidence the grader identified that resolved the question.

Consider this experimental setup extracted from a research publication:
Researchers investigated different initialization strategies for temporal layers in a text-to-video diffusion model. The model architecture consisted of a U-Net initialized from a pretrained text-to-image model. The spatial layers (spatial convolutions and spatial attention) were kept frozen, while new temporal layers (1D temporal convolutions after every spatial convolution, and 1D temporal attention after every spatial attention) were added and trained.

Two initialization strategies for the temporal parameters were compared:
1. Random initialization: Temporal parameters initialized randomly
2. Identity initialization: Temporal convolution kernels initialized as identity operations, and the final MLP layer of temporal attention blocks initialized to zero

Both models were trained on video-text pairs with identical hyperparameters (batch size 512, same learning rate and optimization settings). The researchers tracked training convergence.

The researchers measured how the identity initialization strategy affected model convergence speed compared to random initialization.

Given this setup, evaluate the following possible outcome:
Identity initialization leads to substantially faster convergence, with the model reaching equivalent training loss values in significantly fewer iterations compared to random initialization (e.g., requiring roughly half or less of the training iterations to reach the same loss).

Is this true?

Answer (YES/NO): YES